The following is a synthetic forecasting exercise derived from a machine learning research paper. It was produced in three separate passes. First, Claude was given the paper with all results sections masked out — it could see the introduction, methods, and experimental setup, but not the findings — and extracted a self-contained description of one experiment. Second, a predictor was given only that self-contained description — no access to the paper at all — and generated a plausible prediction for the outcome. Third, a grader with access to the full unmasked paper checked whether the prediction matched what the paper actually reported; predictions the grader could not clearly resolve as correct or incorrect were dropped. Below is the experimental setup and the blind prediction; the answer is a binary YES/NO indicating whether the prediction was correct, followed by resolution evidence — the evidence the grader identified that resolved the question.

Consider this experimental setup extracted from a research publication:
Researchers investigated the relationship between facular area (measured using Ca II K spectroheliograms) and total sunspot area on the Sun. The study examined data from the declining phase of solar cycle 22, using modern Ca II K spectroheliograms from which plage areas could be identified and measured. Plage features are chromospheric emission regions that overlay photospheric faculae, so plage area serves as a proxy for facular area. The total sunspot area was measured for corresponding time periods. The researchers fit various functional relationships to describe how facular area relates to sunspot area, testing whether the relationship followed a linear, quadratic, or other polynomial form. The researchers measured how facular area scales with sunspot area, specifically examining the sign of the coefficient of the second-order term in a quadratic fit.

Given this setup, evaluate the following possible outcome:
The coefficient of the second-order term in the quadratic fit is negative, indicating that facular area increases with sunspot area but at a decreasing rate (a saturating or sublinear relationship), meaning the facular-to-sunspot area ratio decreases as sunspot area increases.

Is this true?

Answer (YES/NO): YES